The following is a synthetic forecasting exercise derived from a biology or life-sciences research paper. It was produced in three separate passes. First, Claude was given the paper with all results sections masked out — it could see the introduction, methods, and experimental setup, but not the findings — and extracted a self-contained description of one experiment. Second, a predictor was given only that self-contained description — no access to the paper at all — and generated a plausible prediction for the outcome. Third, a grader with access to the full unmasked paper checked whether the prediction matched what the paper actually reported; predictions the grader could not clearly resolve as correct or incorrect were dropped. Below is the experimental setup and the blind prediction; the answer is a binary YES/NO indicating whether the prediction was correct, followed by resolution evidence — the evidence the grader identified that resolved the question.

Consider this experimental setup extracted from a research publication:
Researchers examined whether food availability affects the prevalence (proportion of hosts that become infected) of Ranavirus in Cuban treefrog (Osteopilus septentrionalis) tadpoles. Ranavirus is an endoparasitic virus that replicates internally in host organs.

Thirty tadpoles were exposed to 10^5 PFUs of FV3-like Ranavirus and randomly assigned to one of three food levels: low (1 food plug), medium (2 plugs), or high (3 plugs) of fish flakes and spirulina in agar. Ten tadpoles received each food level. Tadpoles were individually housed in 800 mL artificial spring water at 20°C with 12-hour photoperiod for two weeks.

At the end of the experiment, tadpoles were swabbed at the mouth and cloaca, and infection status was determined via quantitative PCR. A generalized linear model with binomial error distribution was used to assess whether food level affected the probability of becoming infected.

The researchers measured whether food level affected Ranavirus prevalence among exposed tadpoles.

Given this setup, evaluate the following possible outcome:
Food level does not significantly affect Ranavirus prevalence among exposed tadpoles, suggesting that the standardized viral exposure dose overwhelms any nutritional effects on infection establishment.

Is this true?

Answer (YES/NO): NO